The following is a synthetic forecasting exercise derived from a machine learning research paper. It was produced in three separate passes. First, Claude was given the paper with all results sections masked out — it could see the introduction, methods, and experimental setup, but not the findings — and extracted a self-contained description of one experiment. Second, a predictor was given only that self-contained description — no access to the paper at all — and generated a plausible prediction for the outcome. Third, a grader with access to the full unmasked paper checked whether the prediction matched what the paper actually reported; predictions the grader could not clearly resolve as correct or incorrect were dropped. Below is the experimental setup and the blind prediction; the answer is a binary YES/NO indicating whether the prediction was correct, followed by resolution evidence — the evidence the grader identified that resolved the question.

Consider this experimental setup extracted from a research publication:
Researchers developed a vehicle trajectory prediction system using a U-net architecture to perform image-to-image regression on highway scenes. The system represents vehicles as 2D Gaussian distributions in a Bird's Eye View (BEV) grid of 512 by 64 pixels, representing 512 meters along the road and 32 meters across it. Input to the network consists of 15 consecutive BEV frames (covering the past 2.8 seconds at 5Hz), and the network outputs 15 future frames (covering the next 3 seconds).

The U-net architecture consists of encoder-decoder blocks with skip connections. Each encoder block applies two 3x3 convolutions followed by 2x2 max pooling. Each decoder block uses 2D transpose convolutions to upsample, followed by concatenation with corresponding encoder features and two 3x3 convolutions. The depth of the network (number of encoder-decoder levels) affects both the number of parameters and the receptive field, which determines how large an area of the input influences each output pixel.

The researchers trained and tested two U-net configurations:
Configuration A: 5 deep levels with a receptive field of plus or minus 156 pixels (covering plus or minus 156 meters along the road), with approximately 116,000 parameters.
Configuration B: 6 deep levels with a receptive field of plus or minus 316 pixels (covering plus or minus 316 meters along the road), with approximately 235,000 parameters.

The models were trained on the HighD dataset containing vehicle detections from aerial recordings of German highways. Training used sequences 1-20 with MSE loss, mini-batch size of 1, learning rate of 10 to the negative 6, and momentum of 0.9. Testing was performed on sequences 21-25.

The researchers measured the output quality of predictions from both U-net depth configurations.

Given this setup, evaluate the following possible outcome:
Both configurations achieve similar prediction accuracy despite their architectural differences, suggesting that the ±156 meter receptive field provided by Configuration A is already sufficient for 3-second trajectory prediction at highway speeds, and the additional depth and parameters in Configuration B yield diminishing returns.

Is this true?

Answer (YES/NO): NO